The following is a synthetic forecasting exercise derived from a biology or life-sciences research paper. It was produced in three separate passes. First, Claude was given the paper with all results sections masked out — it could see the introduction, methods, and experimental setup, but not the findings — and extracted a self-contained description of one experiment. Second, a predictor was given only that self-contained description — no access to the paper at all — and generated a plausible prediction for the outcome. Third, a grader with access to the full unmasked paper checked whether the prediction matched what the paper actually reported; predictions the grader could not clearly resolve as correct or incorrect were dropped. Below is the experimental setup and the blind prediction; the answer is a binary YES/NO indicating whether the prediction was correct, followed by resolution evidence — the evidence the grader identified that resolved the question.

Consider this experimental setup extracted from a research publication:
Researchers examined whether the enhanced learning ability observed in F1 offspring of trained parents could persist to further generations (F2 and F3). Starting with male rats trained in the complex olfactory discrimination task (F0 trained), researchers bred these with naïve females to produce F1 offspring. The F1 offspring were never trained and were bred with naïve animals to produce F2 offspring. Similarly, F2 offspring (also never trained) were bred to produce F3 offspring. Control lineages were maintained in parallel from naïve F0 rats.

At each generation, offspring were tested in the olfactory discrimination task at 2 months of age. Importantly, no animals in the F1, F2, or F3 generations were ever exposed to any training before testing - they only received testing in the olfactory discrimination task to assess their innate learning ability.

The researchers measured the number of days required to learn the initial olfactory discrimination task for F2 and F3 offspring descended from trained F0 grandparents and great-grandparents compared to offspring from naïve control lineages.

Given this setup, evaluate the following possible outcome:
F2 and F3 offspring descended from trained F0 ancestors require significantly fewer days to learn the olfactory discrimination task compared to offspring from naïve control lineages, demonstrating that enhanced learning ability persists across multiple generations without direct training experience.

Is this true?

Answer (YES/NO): YES